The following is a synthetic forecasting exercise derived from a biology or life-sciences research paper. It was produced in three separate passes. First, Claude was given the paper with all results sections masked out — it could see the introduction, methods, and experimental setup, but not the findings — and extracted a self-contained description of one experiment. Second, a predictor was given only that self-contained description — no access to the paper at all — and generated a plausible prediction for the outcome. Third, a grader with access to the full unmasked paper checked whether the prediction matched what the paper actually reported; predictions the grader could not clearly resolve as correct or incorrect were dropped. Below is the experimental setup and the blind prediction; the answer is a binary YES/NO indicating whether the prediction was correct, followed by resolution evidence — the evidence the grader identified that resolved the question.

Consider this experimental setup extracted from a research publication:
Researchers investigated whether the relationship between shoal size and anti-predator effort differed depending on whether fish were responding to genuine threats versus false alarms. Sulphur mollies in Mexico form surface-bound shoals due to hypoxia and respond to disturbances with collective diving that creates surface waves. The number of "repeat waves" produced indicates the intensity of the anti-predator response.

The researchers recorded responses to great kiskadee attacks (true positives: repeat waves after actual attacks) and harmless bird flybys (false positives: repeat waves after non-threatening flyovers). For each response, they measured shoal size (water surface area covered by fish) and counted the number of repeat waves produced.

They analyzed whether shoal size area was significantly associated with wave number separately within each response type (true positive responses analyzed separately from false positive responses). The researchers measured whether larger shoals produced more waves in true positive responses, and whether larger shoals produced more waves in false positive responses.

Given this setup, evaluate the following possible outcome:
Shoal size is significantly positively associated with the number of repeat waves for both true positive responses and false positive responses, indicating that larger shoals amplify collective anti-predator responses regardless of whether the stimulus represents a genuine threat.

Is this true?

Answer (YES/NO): NO